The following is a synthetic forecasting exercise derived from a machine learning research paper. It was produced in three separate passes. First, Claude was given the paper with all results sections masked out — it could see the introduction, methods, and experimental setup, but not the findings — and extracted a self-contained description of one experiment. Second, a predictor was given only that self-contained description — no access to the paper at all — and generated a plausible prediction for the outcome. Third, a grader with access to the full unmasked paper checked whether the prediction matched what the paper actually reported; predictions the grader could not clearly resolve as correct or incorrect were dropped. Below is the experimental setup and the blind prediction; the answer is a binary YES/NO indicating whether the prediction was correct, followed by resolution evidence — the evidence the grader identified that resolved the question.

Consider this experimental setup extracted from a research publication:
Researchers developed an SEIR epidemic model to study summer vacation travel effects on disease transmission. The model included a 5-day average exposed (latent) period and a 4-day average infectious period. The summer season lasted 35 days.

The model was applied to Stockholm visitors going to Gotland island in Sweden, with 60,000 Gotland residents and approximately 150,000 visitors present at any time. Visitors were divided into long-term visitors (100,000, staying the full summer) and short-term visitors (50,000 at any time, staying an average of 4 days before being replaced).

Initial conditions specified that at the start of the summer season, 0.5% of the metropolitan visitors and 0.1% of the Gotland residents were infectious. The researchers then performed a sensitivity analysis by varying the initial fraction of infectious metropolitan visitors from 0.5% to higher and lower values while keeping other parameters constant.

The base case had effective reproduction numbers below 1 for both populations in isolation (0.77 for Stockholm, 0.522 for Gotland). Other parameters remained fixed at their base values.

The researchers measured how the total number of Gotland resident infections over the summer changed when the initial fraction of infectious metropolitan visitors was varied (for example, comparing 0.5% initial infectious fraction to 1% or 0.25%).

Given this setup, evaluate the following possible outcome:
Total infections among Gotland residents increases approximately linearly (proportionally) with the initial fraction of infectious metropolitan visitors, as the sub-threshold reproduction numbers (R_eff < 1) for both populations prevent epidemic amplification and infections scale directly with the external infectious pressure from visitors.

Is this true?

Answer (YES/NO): NO